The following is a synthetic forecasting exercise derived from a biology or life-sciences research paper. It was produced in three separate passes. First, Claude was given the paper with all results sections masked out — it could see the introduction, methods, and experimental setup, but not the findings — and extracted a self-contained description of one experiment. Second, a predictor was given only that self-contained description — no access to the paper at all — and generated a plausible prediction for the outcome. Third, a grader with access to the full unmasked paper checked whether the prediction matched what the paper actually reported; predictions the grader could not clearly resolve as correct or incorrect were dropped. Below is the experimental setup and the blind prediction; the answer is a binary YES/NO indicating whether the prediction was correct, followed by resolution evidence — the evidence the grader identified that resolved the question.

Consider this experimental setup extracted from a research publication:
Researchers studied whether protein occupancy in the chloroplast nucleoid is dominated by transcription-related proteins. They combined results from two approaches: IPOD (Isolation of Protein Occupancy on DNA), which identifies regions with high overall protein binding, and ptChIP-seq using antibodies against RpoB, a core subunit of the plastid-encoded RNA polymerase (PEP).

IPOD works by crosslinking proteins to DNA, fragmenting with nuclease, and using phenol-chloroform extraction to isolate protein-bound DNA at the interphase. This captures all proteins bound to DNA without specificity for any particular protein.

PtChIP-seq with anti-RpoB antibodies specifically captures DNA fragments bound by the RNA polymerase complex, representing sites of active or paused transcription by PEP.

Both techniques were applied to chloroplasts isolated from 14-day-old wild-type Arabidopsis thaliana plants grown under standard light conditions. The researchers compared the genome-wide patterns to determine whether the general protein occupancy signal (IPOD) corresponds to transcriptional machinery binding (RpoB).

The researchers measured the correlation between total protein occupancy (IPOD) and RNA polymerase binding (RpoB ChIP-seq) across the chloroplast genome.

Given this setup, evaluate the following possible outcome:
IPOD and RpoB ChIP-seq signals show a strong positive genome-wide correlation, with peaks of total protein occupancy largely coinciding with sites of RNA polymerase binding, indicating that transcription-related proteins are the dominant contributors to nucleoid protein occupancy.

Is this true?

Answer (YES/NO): YES